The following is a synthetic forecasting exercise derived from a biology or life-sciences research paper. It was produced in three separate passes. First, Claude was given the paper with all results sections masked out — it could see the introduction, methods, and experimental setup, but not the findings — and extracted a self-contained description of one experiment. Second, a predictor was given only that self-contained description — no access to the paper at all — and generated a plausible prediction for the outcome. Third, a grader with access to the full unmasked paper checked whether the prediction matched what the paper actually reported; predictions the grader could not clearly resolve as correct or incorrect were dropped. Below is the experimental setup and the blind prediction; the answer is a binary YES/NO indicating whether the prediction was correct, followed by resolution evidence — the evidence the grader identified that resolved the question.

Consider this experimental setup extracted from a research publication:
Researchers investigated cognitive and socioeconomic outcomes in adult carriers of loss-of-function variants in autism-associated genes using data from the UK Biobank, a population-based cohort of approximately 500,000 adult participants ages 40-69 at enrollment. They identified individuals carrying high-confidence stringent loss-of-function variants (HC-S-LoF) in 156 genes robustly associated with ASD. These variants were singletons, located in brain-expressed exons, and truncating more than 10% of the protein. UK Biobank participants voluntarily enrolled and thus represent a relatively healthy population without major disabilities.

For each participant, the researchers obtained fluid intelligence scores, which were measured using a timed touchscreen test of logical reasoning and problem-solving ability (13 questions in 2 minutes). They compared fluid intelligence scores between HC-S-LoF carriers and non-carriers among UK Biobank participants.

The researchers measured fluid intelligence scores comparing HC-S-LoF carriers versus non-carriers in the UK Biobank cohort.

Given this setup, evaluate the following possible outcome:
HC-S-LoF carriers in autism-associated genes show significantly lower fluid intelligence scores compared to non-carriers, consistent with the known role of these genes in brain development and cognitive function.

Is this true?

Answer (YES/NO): YES